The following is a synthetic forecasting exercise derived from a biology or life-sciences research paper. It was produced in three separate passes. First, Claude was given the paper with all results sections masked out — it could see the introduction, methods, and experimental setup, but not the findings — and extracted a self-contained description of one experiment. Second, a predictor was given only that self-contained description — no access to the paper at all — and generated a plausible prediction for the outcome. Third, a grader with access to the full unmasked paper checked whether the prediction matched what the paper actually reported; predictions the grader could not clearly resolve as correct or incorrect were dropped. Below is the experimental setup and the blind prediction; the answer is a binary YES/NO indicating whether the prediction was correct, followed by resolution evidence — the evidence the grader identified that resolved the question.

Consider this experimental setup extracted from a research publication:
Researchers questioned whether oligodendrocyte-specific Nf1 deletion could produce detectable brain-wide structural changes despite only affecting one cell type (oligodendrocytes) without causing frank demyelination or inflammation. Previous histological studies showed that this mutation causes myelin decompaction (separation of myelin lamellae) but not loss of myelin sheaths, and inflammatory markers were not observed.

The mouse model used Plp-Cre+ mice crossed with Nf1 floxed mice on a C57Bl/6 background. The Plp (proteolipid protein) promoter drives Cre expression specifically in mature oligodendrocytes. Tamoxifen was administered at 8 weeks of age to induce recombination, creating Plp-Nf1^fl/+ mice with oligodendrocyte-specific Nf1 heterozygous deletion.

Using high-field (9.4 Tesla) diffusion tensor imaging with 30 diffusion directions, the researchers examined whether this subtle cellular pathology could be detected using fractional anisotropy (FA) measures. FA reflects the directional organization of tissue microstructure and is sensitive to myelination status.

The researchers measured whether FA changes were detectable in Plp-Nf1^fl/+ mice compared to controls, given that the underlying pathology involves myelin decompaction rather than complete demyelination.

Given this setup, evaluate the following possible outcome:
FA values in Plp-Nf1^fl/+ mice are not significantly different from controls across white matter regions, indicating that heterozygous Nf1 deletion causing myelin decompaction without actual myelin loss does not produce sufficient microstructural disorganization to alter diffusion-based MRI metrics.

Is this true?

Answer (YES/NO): NO